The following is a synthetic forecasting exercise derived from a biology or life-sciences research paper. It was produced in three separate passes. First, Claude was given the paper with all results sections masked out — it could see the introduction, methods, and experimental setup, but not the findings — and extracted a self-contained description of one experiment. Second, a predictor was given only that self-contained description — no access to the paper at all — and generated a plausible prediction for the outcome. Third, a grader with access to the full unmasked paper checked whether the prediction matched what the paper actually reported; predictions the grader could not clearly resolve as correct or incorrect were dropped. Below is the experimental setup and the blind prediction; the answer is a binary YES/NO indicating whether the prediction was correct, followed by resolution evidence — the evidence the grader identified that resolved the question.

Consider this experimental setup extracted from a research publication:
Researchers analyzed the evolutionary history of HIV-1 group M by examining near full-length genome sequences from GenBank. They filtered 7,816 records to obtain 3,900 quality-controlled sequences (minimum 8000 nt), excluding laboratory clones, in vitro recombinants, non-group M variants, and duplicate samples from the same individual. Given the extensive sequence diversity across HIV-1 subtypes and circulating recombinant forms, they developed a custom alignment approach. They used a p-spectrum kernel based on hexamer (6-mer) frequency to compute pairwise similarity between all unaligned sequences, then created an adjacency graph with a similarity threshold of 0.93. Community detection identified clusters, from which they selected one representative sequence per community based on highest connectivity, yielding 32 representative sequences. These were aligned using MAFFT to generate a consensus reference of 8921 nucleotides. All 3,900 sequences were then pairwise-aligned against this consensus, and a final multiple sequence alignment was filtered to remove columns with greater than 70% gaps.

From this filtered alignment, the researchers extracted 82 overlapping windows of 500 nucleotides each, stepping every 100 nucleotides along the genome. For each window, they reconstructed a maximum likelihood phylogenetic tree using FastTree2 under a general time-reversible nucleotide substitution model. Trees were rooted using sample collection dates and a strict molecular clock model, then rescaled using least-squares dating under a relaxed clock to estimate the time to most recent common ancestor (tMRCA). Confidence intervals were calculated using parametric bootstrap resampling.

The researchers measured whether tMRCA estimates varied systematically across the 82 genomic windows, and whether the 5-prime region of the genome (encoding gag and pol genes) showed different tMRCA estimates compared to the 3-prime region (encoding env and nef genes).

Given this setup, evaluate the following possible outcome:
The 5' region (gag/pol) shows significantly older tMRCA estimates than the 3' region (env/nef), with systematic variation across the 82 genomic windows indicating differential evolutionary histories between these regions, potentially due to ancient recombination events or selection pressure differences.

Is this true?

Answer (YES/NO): NO